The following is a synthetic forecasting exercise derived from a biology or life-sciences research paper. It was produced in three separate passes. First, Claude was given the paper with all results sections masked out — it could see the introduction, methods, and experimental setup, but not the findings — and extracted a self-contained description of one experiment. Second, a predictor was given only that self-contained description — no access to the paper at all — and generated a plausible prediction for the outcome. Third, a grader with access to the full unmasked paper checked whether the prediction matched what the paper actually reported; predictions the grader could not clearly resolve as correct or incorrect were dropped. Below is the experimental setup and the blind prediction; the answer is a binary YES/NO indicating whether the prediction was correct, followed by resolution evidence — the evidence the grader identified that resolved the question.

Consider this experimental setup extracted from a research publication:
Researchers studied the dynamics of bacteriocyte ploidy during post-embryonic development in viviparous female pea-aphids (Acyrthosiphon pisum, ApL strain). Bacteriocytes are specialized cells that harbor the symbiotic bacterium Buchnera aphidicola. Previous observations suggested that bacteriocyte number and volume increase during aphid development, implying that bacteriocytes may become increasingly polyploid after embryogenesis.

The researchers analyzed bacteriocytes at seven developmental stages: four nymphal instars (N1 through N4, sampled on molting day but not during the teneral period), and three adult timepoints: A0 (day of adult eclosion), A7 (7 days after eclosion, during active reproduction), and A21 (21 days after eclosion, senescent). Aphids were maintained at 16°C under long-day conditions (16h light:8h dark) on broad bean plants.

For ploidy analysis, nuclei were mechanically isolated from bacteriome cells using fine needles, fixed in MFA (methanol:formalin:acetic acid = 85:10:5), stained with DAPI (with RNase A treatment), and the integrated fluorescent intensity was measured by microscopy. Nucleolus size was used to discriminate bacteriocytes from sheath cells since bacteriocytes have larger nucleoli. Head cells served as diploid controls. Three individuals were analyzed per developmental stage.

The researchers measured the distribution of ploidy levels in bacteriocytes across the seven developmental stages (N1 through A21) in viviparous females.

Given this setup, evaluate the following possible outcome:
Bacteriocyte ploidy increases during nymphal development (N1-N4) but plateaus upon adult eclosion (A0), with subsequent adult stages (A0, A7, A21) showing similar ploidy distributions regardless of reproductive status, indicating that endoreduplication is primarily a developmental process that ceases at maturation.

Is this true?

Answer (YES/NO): NO